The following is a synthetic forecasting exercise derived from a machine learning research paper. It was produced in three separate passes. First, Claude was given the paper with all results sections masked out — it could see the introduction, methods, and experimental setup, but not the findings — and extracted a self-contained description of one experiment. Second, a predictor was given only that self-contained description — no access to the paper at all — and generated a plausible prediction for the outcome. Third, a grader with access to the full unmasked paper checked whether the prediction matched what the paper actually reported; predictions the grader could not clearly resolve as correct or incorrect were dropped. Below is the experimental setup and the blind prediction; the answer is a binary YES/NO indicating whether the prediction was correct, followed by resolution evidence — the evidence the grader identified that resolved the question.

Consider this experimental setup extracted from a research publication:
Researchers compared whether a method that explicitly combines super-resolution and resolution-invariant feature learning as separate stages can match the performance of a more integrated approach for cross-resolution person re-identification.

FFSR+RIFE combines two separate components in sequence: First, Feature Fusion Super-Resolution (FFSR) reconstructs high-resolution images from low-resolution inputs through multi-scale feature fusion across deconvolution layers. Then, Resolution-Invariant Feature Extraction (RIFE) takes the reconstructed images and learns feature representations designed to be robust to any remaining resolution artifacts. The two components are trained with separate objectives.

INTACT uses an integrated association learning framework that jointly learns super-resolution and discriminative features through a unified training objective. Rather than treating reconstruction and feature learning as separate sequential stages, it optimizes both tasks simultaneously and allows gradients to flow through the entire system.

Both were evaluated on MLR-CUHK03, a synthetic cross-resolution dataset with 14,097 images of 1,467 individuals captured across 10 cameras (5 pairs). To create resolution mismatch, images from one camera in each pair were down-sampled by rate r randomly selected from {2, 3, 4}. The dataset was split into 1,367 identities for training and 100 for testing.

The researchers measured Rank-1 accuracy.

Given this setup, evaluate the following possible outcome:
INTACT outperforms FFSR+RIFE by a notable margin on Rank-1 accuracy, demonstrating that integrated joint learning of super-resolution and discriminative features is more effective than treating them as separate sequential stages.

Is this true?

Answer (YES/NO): YES